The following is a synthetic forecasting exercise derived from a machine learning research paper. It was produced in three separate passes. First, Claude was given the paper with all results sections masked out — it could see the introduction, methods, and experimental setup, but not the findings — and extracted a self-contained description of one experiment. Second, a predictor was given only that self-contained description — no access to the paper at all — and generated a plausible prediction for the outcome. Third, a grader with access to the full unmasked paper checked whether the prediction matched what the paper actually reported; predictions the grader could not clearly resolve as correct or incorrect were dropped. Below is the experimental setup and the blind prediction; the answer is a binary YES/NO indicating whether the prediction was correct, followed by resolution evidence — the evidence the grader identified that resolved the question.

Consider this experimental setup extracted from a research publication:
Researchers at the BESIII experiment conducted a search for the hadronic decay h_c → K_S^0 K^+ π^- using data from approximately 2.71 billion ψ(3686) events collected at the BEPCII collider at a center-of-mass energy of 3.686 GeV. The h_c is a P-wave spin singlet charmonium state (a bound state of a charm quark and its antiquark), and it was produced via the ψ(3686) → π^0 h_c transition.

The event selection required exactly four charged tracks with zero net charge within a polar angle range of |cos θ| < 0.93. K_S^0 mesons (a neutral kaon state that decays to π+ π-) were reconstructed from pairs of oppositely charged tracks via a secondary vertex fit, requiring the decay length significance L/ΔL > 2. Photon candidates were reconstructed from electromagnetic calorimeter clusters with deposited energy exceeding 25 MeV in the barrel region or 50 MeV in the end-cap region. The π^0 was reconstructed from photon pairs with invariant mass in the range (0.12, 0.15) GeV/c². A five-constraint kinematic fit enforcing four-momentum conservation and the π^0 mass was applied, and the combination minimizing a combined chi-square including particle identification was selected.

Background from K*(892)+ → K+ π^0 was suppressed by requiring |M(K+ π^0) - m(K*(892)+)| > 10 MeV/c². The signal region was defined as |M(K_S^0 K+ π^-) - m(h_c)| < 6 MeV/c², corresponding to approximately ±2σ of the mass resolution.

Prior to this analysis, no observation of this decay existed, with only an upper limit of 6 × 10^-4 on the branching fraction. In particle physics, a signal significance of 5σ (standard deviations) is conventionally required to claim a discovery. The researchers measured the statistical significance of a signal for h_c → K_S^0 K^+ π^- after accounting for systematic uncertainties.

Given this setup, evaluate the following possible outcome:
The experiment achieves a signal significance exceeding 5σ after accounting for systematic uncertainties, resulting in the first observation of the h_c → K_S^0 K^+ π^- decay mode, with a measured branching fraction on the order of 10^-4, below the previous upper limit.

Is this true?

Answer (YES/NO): NO